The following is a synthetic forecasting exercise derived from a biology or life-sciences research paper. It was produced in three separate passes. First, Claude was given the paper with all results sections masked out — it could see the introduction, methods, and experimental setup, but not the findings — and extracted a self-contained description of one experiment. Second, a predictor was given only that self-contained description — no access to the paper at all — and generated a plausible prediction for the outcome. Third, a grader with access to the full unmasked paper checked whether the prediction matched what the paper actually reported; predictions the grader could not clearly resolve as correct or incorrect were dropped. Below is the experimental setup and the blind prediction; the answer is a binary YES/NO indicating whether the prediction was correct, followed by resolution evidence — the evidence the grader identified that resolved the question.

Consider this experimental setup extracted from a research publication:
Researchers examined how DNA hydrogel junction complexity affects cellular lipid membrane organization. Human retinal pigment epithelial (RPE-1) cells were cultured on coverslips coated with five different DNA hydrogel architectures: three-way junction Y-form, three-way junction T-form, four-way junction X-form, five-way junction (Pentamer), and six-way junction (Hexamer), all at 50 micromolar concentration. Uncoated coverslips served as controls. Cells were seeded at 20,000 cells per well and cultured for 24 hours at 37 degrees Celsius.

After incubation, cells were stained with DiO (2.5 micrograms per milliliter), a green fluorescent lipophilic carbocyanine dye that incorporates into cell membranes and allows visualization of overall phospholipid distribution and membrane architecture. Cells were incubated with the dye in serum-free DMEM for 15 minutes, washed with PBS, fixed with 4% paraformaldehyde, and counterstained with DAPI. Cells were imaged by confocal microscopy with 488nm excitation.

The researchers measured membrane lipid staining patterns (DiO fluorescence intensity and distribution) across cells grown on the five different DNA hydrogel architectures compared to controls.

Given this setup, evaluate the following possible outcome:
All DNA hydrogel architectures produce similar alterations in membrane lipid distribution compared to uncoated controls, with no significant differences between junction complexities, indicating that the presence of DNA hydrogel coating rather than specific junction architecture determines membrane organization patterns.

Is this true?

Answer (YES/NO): NO